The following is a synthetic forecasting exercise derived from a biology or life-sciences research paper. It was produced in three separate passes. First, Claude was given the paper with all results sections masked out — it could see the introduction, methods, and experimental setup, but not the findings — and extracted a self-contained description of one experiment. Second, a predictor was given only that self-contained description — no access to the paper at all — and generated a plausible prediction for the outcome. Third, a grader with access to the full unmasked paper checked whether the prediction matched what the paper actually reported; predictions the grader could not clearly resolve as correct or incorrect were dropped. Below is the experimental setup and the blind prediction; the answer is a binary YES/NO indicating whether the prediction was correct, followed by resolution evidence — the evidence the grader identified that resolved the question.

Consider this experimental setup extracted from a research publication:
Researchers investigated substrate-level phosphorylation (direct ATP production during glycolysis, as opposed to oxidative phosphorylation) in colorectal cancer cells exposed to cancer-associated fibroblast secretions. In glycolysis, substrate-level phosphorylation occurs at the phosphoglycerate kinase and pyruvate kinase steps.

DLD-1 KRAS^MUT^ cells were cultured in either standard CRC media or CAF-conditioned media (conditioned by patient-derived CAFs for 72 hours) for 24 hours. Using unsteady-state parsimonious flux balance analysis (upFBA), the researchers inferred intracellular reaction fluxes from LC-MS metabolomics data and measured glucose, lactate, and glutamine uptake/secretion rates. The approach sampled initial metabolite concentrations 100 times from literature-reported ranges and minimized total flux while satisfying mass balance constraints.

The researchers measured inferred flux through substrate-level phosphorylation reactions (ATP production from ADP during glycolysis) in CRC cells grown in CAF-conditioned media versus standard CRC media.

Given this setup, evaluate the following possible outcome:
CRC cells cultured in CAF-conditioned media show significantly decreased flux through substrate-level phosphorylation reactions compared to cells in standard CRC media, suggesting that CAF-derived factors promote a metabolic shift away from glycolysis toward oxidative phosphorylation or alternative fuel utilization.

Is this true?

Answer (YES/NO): NO